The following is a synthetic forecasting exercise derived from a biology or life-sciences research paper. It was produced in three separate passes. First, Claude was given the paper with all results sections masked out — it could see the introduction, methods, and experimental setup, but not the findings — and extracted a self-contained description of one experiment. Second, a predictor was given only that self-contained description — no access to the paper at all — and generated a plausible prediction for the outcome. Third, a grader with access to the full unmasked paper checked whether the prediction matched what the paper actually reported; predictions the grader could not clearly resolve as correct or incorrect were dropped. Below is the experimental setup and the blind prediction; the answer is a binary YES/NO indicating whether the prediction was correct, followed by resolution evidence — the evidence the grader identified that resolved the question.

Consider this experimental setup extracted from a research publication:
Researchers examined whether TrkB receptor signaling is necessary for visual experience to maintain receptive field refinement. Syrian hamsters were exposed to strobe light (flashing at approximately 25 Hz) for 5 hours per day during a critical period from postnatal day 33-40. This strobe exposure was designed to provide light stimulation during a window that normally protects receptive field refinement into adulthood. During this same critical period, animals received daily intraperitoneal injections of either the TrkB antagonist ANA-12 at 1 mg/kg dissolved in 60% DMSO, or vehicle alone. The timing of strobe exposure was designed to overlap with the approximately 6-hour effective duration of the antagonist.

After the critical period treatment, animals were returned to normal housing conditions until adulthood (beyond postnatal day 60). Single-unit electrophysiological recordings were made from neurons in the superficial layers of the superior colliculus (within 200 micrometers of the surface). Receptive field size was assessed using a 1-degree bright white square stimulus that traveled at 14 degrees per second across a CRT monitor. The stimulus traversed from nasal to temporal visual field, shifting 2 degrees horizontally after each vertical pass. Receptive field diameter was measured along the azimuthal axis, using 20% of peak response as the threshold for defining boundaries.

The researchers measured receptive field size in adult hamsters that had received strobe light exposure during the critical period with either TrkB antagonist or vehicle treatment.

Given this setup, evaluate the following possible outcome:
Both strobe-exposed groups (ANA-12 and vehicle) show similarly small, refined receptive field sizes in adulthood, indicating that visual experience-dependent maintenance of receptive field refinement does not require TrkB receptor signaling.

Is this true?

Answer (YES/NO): NO